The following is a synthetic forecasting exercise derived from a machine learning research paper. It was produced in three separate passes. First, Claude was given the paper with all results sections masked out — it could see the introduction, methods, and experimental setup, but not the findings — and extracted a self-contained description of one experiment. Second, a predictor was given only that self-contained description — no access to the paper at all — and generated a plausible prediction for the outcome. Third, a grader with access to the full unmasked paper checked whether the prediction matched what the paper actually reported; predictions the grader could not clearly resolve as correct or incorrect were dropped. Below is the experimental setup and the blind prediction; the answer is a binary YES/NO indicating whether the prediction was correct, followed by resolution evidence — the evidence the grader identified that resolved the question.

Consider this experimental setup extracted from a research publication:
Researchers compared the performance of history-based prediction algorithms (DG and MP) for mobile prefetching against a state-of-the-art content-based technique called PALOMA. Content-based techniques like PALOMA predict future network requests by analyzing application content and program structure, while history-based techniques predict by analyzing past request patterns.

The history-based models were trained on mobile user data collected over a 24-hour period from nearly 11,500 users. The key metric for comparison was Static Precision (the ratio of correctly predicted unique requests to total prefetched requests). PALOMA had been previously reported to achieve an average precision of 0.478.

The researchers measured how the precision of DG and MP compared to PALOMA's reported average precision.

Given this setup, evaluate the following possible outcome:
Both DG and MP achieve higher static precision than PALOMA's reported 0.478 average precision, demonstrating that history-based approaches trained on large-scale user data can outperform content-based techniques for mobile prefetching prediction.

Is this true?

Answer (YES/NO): NO